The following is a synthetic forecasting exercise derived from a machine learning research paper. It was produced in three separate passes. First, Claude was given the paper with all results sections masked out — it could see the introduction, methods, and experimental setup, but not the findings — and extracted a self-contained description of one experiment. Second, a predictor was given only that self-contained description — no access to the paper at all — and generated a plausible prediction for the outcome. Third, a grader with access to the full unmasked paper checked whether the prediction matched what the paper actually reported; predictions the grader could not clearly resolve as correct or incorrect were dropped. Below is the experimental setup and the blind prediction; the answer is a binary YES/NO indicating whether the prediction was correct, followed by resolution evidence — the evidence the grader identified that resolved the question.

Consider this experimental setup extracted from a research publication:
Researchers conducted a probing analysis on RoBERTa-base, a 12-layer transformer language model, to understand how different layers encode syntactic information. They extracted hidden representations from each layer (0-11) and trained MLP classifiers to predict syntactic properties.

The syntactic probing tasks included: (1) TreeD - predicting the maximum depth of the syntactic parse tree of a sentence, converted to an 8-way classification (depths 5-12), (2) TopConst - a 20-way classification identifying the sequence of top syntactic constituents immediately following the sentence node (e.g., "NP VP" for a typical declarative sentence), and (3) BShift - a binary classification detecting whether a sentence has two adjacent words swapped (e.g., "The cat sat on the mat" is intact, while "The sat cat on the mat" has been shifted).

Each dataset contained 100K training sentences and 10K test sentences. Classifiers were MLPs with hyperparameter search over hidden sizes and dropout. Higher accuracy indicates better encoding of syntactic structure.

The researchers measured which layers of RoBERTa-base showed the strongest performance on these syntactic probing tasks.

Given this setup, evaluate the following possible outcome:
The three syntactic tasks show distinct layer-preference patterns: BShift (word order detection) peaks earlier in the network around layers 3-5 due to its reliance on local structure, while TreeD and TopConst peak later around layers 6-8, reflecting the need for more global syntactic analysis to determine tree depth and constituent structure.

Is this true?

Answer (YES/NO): NO